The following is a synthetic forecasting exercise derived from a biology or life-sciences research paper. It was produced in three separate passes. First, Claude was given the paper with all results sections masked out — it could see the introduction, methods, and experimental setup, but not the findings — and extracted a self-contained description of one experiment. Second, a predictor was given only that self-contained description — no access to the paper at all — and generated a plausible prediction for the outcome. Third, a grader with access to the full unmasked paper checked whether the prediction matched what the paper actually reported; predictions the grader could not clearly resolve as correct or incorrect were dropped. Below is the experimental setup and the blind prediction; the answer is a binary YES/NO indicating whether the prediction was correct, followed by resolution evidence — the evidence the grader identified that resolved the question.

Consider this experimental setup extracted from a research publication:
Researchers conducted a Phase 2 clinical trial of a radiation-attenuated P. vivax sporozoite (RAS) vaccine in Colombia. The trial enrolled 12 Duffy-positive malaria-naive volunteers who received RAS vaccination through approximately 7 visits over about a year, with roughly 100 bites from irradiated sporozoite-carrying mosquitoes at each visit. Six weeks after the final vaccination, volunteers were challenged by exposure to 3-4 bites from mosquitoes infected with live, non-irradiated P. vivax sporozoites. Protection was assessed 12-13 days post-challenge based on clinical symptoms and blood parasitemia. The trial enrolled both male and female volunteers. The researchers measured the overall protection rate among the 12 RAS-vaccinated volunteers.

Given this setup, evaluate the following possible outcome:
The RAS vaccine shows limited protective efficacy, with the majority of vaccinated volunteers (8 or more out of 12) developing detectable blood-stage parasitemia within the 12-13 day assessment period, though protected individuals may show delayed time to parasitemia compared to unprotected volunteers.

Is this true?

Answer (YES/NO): NO